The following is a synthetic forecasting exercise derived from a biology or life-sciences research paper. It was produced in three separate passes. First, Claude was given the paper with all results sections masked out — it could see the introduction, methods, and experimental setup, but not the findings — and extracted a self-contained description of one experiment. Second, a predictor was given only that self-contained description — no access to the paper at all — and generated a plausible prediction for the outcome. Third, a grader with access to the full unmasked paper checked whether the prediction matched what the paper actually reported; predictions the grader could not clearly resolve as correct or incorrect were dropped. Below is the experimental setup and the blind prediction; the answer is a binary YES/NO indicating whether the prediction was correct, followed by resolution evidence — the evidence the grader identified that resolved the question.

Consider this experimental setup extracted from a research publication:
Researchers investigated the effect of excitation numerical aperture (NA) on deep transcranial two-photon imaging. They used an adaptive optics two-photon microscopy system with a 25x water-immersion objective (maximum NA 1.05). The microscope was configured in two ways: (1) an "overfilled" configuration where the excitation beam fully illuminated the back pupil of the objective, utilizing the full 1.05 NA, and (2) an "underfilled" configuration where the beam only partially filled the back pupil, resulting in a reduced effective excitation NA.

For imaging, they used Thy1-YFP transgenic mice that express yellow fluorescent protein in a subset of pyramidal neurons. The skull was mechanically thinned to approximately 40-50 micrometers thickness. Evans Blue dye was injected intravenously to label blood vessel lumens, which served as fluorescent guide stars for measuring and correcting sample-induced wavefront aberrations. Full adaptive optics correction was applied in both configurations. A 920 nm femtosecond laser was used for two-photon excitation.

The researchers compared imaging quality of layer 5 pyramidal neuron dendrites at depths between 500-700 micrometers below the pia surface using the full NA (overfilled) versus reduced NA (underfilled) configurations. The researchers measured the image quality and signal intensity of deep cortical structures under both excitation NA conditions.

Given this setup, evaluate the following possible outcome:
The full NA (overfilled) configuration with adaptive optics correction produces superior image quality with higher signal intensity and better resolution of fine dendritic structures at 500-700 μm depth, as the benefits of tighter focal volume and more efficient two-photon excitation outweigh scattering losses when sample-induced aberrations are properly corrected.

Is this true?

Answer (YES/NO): NO